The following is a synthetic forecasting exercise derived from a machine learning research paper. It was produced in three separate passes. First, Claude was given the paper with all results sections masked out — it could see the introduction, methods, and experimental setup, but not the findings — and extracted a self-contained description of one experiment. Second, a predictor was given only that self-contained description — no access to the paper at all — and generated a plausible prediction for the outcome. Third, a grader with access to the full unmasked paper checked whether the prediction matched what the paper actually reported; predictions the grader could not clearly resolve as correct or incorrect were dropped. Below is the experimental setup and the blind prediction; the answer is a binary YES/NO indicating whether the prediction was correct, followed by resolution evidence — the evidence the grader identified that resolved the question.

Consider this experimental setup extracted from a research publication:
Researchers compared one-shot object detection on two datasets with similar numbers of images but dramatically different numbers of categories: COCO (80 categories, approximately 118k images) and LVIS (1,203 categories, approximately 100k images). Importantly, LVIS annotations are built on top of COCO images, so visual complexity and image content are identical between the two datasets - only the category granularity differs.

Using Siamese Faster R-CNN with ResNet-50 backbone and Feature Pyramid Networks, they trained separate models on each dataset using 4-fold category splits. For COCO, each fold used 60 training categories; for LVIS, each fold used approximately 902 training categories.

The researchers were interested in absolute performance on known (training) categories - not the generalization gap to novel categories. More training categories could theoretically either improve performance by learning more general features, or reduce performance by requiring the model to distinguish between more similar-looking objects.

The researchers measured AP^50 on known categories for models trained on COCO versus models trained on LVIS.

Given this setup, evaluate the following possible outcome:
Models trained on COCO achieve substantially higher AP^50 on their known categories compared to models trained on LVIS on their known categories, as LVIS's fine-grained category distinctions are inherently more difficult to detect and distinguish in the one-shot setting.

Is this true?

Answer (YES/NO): YES